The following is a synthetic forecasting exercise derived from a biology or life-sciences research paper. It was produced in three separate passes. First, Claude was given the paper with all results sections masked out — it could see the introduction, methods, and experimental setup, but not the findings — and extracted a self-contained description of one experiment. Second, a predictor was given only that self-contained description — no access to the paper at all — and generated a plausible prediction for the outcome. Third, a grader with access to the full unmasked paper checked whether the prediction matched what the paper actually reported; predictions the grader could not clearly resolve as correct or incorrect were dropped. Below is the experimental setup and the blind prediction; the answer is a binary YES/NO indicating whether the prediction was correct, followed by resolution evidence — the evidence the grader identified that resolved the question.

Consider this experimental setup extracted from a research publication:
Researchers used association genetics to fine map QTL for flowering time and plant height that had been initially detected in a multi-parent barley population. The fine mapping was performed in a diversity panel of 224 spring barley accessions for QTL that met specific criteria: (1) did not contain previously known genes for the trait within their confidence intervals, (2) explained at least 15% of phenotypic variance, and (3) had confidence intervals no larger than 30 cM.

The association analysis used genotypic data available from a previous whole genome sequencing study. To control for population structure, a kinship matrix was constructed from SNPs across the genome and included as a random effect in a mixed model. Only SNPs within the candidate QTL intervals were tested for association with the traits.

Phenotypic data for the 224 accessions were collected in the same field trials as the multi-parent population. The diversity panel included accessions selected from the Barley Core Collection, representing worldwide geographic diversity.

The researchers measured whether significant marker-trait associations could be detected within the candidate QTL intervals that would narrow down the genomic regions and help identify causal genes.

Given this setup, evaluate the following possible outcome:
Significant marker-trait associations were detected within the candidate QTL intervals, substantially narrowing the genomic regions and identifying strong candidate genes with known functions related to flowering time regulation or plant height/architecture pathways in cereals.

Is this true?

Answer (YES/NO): NO